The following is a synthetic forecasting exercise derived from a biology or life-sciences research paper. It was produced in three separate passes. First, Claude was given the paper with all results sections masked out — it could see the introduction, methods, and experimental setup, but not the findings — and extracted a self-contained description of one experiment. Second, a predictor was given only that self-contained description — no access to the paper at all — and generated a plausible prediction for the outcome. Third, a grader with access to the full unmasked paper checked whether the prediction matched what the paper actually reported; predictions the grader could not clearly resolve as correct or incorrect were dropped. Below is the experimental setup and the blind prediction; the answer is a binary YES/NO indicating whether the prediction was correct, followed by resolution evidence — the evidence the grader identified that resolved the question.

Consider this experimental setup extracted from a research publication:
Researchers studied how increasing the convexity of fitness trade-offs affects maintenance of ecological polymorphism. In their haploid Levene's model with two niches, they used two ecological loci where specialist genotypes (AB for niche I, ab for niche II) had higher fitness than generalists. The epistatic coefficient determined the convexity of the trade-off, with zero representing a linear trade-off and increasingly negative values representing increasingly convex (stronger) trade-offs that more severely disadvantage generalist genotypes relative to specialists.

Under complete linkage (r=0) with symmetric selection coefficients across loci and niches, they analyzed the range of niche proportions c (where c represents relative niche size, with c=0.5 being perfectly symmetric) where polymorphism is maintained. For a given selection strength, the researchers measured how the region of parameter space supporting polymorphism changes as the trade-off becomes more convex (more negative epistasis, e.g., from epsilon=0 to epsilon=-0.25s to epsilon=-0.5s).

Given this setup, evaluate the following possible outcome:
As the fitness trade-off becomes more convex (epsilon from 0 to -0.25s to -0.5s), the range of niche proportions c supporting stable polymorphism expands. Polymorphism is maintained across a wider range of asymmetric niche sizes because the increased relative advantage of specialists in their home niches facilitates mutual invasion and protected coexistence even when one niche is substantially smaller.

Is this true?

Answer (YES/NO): NO